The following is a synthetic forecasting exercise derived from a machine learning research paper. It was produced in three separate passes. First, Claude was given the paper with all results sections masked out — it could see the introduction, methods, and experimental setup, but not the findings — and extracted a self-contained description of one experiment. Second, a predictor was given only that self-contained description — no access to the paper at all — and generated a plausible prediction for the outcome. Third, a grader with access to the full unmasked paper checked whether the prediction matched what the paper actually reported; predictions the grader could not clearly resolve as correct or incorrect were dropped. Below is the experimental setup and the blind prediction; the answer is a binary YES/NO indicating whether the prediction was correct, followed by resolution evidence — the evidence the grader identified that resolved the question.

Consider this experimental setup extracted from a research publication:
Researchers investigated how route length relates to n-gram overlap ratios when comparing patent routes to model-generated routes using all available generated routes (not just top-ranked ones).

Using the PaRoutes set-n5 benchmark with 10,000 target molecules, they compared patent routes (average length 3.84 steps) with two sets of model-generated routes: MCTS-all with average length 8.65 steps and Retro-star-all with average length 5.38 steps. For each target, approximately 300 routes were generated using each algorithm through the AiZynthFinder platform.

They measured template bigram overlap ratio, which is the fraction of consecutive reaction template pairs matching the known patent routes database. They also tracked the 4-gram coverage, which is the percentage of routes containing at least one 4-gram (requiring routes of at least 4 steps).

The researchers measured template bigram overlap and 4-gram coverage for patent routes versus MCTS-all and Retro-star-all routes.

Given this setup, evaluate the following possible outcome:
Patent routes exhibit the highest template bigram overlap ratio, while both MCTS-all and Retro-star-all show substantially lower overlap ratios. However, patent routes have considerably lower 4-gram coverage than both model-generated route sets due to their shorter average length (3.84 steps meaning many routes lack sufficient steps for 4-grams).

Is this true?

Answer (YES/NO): YES